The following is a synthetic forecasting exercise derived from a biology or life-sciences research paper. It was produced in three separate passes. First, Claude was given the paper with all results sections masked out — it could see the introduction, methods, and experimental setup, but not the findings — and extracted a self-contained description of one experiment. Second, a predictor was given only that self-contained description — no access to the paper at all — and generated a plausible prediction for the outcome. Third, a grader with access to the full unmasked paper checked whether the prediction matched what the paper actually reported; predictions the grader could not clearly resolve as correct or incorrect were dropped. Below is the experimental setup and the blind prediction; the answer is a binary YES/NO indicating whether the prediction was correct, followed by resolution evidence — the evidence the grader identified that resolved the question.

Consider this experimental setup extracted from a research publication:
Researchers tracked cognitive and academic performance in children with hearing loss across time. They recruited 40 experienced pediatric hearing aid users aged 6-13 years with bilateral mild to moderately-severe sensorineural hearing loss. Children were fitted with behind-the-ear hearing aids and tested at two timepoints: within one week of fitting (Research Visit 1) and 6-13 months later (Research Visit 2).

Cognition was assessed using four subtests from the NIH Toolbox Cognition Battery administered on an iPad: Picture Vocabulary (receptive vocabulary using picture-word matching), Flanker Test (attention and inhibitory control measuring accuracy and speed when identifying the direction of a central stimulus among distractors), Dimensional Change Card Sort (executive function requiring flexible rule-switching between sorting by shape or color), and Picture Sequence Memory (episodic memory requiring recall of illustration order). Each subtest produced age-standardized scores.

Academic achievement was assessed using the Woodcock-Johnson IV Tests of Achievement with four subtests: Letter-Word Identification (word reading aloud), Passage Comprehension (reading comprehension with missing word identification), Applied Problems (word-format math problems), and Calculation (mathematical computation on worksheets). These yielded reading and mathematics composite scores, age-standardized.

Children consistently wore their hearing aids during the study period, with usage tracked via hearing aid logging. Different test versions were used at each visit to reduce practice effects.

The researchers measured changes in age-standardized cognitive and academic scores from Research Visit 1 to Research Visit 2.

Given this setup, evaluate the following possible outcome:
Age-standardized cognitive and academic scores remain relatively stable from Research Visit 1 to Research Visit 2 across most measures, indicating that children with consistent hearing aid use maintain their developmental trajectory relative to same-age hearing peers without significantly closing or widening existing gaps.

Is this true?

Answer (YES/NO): YES